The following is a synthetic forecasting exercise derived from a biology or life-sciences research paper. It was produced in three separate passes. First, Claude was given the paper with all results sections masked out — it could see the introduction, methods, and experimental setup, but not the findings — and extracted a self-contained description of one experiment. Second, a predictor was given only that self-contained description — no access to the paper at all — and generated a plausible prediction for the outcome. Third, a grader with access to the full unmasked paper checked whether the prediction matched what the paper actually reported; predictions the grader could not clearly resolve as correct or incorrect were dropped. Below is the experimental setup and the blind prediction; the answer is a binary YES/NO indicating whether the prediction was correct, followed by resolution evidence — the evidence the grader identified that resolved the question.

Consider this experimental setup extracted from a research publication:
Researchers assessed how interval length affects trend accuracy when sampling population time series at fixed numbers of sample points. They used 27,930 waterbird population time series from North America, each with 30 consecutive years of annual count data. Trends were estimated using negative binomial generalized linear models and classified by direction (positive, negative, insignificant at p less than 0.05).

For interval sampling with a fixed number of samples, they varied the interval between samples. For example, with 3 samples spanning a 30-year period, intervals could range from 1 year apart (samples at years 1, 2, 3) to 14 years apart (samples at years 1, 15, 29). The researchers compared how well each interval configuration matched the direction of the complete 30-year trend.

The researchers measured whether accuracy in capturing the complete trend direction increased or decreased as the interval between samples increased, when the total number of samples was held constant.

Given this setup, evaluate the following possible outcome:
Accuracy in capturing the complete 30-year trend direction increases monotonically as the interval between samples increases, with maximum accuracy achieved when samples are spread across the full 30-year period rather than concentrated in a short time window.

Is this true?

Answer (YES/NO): YES